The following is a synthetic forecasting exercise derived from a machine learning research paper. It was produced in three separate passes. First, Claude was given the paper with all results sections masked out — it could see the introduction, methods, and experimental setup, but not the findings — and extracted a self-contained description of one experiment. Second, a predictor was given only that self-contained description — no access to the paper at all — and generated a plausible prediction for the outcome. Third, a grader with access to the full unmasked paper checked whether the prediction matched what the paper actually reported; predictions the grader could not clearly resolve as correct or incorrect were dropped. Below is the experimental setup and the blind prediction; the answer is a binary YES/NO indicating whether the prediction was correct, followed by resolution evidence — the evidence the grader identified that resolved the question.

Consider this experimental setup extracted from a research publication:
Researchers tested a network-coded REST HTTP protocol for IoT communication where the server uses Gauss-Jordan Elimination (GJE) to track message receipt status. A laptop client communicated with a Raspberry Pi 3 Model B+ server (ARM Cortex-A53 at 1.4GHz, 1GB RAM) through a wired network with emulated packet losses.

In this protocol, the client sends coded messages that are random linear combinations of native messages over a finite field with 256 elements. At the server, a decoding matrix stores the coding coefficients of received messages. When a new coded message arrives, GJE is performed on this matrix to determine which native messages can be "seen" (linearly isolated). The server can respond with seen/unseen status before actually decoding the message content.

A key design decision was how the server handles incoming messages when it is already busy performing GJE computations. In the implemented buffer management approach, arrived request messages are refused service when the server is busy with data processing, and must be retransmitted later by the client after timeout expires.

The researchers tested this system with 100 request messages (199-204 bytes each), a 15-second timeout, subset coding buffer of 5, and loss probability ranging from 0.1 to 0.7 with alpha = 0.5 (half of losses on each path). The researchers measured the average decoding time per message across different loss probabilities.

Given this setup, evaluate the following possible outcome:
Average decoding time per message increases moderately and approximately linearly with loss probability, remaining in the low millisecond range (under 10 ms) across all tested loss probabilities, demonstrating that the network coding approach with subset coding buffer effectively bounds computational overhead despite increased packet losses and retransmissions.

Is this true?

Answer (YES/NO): NO